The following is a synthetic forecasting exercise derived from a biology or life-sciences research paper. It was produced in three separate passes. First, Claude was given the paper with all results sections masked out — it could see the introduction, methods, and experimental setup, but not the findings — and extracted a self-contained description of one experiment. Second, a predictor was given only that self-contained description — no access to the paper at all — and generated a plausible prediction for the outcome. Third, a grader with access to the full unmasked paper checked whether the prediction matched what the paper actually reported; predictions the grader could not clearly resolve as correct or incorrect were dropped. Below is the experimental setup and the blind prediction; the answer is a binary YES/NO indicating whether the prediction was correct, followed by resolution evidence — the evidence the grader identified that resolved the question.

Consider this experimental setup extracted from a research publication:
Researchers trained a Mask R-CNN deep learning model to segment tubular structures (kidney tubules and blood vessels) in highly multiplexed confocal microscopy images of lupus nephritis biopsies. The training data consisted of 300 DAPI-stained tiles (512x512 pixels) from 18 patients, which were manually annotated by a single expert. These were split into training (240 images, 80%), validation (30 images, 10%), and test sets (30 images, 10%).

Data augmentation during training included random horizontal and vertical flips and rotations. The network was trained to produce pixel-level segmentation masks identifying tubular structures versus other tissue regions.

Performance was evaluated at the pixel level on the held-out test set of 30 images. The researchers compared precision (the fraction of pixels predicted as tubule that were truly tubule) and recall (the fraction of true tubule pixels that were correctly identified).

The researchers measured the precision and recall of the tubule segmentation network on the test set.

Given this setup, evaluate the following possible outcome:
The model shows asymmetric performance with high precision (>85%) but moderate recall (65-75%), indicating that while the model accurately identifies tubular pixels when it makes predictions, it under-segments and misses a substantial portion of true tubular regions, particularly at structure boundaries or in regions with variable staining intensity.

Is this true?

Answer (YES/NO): NO